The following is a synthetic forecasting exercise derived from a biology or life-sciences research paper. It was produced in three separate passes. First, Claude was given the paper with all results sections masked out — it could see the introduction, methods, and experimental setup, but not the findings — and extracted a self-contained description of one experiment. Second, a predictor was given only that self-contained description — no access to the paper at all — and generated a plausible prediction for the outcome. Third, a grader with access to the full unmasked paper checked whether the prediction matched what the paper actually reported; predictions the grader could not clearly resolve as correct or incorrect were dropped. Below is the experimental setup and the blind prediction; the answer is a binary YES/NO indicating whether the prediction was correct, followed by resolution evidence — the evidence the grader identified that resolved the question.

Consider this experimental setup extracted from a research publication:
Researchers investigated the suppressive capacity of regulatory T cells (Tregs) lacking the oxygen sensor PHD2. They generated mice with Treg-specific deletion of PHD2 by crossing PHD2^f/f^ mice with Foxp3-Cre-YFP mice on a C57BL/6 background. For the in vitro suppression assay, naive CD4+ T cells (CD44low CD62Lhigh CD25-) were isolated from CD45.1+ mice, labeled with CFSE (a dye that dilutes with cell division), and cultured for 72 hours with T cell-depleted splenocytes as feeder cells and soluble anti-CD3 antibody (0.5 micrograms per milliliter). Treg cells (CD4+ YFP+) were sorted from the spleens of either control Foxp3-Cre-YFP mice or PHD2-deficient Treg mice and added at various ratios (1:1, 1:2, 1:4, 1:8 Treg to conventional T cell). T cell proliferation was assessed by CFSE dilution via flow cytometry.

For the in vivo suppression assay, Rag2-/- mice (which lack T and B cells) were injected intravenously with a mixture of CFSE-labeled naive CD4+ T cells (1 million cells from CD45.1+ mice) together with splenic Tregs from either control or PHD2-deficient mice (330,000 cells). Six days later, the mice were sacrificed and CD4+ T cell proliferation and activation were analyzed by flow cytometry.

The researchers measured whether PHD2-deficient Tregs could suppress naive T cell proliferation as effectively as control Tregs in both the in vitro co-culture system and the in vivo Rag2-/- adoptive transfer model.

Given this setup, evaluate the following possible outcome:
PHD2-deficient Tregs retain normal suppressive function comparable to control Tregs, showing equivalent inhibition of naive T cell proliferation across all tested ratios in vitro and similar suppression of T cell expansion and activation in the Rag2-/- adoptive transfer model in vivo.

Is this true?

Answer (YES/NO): NO